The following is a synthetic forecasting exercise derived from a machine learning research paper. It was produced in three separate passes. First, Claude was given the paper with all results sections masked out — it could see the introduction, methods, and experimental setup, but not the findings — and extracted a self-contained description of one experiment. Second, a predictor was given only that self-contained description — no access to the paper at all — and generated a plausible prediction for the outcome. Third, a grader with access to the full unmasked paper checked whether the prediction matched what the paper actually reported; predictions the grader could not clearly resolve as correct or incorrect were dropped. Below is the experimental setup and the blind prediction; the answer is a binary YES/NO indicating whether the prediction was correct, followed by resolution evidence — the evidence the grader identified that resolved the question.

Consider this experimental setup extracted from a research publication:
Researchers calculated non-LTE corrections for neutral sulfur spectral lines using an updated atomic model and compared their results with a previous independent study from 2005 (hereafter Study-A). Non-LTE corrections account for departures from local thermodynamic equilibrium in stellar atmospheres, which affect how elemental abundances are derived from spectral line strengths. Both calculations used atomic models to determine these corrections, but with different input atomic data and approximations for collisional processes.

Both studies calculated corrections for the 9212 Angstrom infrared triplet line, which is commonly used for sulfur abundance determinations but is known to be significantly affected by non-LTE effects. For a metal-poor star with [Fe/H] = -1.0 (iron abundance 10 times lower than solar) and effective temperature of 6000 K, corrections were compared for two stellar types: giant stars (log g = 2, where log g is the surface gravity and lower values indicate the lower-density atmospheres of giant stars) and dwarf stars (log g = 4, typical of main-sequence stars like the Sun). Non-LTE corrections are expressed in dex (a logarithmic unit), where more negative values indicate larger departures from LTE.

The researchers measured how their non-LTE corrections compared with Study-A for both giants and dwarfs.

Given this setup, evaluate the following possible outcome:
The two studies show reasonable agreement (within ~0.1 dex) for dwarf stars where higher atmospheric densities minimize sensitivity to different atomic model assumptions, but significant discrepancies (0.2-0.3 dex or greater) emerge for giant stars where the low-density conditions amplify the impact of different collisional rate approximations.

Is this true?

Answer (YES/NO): YES